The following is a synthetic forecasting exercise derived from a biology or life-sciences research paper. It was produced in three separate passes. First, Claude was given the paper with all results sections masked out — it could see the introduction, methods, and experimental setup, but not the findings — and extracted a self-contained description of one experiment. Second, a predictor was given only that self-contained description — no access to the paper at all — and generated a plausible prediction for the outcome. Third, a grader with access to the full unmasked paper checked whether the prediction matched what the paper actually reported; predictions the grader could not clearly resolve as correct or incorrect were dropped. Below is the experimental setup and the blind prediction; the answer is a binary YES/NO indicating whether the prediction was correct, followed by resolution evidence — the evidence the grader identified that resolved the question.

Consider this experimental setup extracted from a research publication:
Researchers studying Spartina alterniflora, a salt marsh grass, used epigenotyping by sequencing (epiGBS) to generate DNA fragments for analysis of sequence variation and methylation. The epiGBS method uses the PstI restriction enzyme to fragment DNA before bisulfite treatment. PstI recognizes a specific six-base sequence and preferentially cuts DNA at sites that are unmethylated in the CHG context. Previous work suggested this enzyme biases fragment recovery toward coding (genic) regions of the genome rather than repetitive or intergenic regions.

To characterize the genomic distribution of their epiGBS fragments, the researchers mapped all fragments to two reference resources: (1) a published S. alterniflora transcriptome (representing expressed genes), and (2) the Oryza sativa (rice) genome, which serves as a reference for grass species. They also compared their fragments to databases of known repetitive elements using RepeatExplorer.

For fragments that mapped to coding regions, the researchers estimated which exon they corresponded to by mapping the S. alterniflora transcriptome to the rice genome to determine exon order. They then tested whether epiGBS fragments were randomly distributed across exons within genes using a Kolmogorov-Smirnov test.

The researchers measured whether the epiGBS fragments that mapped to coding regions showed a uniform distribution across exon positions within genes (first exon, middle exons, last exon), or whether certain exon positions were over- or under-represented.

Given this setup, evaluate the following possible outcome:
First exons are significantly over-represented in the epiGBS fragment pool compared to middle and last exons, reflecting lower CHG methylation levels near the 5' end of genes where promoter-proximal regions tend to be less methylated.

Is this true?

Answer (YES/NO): NO